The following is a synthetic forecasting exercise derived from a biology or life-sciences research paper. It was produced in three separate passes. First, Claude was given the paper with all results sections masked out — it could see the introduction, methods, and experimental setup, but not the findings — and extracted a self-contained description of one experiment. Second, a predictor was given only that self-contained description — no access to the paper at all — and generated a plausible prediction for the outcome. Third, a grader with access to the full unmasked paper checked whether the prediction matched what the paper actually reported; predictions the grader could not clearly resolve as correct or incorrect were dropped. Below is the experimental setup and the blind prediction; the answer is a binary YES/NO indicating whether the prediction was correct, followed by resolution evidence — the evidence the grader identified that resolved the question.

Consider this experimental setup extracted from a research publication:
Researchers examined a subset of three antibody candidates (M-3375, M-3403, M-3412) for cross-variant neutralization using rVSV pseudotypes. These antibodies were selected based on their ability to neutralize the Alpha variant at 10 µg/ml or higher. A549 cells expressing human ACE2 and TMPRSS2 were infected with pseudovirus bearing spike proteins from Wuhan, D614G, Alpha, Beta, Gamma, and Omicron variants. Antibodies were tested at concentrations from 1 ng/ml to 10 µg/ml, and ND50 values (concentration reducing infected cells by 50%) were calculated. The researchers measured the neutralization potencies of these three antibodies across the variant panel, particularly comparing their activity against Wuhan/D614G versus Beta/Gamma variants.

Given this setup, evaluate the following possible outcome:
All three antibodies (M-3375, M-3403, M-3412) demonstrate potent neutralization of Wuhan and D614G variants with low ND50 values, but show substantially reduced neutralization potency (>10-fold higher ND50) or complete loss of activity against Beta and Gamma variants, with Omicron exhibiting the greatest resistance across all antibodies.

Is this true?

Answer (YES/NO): NO